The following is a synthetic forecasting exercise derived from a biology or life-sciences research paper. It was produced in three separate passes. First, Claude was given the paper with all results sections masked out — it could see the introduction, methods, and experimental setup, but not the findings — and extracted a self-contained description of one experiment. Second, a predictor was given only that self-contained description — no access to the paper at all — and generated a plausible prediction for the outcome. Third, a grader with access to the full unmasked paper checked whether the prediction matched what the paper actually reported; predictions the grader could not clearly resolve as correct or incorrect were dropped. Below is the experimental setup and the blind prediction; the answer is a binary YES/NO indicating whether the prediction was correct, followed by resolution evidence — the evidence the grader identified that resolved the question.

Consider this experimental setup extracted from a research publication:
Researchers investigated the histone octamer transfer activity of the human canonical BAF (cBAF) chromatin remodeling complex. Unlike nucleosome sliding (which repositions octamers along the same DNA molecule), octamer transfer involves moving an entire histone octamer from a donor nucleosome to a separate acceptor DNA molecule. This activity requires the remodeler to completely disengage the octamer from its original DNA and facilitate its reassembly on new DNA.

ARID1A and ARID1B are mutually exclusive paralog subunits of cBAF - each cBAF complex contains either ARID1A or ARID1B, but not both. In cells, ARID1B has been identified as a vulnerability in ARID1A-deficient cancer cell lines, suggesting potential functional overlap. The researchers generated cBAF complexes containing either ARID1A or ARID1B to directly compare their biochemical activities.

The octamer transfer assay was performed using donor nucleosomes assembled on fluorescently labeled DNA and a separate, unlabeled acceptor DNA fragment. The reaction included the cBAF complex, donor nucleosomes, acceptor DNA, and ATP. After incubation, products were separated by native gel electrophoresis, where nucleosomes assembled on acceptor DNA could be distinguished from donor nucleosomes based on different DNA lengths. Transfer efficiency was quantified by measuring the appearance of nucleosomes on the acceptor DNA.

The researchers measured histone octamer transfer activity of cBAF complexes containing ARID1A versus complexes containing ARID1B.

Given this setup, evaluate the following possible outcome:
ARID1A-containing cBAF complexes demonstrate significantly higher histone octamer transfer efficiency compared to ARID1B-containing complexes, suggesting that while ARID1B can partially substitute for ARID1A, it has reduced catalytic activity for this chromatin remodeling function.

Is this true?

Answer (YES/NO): NO